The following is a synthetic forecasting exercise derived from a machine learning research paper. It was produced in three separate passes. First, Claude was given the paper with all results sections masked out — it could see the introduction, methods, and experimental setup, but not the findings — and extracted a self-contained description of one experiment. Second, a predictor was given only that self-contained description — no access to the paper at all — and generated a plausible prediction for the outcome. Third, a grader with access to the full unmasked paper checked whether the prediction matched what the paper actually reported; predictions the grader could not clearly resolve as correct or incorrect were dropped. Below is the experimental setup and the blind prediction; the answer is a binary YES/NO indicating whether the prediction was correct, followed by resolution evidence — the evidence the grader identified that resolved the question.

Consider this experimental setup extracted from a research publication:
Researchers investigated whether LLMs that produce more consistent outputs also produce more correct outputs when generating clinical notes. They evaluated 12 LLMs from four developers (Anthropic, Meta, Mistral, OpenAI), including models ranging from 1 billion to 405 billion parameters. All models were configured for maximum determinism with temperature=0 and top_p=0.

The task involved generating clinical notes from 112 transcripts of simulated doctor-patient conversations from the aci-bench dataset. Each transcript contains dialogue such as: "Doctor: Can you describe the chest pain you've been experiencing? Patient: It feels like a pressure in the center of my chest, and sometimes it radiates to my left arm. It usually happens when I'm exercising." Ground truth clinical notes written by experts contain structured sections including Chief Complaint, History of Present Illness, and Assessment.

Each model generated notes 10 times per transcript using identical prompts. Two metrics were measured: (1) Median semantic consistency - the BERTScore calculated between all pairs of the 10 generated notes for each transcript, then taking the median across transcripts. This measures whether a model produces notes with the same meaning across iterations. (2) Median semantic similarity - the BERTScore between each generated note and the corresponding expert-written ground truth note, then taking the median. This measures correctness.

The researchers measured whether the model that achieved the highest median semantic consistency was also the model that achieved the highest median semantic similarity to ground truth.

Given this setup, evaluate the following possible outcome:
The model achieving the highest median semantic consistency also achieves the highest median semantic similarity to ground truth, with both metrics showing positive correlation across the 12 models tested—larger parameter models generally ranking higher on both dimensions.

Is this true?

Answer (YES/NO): NO